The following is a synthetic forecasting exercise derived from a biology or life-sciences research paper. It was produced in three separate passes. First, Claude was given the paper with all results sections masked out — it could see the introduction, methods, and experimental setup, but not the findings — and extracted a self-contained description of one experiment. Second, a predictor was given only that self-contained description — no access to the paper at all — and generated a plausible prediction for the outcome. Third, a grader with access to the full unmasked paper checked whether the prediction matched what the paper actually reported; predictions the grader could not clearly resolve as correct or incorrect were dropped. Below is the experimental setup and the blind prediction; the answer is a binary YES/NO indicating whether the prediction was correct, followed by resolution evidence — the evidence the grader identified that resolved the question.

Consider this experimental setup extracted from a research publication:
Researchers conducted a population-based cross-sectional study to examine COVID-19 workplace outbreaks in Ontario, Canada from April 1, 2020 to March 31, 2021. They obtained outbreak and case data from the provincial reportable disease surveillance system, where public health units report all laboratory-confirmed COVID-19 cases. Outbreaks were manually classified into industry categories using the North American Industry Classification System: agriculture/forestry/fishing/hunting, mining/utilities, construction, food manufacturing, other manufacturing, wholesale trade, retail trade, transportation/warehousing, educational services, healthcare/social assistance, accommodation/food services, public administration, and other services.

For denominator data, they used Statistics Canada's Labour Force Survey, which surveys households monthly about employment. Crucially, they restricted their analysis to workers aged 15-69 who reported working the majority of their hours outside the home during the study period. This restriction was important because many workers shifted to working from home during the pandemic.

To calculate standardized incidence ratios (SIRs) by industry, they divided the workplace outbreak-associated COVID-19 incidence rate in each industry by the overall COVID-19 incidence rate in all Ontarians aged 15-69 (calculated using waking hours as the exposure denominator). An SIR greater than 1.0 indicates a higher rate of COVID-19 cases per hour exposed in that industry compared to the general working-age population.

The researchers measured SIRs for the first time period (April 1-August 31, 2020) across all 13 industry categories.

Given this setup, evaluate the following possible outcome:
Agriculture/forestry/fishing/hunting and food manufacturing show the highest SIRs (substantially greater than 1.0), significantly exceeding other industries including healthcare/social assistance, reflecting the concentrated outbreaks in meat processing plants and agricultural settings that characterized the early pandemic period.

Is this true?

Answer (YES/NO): NO